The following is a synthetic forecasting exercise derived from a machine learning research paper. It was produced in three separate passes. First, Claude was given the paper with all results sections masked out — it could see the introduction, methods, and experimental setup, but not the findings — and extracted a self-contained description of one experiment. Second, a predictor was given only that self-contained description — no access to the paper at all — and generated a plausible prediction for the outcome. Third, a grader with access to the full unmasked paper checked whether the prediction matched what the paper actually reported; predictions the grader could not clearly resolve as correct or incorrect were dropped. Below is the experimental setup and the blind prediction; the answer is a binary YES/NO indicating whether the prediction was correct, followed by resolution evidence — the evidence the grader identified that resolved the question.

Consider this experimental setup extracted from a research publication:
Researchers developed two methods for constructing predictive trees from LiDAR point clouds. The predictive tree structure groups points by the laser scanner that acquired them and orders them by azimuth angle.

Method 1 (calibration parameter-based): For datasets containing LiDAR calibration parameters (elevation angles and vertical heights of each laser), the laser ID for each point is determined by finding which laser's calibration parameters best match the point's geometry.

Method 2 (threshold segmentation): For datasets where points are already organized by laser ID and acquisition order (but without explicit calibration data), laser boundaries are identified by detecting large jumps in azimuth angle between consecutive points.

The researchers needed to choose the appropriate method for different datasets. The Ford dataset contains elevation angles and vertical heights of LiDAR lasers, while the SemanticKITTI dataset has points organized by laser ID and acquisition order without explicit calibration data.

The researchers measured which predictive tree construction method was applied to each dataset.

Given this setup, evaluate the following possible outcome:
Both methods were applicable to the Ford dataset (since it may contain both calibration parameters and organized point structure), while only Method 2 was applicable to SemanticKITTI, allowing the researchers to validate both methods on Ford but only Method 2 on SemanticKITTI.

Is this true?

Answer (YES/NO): NO